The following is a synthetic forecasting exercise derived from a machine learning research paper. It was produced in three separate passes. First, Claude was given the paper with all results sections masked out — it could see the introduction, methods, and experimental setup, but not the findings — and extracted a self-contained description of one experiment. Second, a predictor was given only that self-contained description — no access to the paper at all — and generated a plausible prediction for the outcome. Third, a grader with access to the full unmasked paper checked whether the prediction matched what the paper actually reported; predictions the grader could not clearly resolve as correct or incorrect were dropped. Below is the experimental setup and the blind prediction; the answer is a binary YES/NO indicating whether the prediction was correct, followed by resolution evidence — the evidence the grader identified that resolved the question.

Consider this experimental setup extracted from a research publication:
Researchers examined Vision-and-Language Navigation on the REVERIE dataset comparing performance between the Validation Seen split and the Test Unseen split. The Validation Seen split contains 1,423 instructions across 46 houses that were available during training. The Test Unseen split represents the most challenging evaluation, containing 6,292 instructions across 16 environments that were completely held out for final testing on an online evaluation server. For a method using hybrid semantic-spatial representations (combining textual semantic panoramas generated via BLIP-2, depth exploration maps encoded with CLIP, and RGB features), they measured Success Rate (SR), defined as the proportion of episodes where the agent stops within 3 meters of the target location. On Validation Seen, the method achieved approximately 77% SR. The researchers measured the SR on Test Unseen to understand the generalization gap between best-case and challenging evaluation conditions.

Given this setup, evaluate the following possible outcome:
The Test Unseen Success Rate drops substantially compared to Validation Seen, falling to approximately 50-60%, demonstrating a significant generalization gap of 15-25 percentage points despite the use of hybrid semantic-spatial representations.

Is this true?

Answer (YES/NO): YES